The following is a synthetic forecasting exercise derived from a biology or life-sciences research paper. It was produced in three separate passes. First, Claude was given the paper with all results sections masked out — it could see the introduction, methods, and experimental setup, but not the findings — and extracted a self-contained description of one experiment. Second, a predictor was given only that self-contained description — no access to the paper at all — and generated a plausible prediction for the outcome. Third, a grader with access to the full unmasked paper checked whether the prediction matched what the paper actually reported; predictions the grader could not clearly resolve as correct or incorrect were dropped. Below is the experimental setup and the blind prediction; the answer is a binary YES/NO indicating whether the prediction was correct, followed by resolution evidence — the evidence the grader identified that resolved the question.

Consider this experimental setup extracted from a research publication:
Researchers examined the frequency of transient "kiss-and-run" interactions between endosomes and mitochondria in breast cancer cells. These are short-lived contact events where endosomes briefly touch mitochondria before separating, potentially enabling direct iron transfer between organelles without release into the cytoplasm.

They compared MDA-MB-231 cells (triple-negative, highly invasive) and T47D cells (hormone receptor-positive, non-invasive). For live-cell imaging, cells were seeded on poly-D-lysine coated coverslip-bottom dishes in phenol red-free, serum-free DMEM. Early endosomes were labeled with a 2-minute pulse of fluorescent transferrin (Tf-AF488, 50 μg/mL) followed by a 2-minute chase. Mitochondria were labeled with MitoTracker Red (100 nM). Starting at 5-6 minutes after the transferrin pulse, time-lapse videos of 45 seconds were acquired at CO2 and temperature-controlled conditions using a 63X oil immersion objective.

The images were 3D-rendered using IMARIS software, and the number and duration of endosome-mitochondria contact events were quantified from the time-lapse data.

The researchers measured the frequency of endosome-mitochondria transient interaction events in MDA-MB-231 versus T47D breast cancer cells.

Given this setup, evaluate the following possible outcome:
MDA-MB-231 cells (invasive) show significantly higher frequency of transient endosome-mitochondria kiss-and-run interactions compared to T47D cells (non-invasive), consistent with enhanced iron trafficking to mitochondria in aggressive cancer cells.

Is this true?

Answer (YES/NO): YES